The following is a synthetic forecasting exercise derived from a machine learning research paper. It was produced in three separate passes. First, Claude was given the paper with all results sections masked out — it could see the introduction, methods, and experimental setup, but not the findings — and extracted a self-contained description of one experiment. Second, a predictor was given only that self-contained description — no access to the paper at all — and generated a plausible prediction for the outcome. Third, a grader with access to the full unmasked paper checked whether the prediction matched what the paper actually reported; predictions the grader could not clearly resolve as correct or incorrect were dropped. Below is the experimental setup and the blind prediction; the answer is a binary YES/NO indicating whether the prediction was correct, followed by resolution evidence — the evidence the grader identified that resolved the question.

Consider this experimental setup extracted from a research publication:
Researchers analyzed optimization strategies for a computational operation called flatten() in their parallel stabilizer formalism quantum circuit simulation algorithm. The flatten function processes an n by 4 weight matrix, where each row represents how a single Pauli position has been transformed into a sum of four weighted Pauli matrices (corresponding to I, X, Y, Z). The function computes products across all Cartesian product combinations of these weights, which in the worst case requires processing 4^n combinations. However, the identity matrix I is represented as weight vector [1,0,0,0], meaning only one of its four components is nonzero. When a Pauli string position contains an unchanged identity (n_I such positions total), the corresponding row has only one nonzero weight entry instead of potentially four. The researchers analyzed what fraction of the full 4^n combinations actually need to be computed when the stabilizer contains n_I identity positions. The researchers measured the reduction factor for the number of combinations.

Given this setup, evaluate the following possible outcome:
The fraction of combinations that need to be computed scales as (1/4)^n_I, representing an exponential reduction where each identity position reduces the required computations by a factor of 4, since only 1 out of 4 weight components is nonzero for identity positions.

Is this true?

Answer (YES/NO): NO